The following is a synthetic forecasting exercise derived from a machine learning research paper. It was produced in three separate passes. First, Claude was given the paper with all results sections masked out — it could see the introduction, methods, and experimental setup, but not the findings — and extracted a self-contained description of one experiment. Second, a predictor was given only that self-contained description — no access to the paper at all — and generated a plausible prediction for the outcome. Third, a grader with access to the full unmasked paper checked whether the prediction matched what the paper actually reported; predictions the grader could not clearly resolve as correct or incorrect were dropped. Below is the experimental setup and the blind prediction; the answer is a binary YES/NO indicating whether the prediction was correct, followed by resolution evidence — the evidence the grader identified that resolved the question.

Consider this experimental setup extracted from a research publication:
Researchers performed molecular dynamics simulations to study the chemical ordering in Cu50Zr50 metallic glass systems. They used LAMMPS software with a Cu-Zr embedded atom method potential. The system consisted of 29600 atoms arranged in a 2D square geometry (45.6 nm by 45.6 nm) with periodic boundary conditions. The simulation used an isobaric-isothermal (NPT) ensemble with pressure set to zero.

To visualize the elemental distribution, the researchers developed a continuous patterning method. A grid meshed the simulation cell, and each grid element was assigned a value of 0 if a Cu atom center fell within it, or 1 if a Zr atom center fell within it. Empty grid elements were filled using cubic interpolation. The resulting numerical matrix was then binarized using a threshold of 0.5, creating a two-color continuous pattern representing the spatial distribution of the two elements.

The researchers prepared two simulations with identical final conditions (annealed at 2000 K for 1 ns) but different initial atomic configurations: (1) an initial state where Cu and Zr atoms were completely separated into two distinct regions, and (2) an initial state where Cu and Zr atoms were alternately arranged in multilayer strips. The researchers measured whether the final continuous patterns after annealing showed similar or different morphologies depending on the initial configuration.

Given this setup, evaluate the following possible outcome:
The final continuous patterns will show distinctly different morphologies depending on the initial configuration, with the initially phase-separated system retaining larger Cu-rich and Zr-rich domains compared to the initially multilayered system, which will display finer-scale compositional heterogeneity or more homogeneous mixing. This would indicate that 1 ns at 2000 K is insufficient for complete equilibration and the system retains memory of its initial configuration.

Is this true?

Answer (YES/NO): NO